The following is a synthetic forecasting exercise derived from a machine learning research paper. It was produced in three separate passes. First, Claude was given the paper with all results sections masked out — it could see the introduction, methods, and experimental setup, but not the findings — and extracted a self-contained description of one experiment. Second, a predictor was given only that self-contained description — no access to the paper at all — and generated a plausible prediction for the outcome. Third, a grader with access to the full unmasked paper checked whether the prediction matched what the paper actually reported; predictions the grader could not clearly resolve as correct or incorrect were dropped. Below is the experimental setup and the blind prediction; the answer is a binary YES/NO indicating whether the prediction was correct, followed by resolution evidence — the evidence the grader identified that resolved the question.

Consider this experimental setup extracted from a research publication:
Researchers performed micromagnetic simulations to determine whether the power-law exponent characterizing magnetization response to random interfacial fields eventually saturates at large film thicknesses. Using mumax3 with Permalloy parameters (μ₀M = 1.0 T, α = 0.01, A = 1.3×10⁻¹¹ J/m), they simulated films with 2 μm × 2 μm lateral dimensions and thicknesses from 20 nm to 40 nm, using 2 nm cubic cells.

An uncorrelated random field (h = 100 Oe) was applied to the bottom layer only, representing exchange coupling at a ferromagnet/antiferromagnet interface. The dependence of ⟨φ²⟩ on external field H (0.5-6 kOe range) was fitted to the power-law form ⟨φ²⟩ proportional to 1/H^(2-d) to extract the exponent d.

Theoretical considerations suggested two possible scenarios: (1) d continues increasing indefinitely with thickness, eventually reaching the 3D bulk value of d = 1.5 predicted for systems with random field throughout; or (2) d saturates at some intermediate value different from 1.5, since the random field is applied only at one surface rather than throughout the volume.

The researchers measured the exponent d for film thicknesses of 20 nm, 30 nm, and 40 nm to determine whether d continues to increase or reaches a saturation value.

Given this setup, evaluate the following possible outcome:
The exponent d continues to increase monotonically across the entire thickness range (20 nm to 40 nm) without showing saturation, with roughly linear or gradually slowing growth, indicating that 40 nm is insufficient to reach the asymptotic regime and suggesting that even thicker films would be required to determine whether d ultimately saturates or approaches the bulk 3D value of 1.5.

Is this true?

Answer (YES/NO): NO